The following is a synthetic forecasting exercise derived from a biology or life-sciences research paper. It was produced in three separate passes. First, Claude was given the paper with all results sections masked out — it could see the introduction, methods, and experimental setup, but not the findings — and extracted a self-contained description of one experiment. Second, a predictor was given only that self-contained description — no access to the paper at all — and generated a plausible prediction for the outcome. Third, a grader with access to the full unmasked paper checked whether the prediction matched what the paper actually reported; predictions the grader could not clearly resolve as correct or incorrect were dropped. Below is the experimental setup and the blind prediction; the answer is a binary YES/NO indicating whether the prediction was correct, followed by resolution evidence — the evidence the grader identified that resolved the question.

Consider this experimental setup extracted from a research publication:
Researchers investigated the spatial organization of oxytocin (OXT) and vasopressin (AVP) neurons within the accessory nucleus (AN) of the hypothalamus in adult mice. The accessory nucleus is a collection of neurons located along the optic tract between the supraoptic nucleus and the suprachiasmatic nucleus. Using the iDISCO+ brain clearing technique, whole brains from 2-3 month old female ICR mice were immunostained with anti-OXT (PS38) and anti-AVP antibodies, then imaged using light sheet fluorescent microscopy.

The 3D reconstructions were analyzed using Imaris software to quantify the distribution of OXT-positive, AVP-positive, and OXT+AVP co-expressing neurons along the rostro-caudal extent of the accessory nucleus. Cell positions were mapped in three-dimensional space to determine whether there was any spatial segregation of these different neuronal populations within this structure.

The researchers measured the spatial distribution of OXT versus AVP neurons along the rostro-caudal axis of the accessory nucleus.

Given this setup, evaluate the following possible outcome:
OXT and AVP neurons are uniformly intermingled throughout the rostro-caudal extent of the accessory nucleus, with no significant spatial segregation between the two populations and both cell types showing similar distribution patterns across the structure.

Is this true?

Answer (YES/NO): NO